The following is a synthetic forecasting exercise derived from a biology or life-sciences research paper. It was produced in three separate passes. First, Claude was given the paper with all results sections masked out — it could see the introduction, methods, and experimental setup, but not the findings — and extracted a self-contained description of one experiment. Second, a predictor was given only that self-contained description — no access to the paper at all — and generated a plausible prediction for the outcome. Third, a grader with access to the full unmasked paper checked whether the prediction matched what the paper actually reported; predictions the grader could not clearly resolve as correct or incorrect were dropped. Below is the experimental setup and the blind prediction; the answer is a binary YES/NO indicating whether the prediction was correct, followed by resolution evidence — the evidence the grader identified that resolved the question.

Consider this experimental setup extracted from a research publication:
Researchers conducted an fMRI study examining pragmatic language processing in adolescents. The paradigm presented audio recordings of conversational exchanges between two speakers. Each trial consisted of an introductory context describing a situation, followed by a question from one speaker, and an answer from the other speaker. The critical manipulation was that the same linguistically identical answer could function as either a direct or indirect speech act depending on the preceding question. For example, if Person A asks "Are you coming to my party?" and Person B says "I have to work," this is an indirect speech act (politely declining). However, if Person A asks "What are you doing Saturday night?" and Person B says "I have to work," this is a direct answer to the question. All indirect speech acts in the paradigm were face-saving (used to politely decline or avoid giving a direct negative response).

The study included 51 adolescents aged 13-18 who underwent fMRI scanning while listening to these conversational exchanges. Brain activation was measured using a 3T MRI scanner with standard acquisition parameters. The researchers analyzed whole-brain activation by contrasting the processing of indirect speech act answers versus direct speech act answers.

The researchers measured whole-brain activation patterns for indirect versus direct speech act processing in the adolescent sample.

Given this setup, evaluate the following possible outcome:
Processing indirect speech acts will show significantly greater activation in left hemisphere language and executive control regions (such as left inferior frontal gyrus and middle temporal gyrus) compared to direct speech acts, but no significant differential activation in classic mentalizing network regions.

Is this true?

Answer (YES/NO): NO